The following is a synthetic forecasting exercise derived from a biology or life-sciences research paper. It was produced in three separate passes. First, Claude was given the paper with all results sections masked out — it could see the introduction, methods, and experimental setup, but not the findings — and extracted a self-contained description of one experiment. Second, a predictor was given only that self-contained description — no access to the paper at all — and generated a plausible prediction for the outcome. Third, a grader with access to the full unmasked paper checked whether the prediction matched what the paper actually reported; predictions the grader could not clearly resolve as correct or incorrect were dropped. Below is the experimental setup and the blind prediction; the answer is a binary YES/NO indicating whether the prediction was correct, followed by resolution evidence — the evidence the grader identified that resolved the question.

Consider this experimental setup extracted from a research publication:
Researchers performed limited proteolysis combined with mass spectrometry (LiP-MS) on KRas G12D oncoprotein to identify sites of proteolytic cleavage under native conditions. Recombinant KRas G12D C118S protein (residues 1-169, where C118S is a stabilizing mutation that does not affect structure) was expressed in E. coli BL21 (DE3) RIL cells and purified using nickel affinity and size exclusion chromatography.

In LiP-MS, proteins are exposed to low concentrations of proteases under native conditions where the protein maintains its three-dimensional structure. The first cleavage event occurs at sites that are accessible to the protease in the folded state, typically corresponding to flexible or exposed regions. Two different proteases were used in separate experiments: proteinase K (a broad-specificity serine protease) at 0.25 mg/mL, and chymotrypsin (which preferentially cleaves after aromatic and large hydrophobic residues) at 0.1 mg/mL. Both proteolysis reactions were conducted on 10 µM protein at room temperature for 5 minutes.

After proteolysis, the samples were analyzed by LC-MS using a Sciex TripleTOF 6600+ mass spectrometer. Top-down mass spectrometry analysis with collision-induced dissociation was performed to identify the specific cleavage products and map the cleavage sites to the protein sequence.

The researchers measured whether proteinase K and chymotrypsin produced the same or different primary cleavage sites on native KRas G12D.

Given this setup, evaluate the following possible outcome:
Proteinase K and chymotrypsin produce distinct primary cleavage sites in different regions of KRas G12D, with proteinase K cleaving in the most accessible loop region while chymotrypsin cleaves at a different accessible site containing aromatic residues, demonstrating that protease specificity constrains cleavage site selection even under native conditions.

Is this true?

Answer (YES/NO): NO